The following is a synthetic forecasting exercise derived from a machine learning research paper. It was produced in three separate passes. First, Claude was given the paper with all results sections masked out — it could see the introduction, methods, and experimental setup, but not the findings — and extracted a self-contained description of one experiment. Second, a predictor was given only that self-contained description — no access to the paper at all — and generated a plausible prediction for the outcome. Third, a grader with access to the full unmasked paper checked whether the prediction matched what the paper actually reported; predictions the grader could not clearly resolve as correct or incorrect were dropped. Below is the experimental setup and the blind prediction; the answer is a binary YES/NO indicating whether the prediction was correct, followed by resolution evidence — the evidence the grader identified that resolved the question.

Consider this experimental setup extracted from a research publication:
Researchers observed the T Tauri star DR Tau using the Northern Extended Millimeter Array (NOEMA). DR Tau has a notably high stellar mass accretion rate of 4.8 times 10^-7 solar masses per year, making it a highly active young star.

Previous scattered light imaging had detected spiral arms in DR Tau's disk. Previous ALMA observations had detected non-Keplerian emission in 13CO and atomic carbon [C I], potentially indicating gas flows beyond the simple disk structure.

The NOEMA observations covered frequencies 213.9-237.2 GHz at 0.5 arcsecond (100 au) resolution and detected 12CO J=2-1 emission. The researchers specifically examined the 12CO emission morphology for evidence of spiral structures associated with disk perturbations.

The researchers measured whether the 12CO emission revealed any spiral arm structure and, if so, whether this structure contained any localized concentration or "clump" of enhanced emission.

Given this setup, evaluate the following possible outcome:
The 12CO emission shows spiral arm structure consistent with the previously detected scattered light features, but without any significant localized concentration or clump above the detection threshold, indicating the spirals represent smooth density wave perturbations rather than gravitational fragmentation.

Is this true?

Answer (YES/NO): NO